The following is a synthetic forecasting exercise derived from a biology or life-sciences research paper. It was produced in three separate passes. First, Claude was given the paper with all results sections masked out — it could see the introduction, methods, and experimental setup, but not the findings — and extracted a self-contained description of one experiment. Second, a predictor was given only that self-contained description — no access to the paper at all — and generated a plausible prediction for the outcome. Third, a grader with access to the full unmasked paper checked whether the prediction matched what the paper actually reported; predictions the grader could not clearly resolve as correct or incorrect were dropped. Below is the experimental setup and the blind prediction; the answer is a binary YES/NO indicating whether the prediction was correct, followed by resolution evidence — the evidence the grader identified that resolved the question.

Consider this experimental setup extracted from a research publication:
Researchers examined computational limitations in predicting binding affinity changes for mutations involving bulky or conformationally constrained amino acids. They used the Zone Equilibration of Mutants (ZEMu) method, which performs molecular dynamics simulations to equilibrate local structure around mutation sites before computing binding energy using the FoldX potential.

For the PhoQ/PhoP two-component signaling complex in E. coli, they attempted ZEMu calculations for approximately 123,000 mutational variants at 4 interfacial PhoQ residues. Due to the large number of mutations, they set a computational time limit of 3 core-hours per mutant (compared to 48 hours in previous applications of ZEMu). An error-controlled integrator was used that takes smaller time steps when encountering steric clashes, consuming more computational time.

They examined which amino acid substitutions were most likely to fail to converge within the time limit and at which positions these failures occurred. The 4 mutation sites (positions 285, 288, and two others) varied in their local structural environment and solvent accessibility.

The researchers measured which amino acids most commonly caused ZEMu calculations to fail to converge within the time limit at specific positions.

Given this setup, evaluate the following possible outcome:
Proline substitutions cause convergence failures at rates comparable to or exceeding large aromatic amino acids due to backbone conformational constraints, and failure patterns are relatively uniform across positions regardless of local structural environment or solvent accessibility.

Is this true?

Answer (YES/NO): NO